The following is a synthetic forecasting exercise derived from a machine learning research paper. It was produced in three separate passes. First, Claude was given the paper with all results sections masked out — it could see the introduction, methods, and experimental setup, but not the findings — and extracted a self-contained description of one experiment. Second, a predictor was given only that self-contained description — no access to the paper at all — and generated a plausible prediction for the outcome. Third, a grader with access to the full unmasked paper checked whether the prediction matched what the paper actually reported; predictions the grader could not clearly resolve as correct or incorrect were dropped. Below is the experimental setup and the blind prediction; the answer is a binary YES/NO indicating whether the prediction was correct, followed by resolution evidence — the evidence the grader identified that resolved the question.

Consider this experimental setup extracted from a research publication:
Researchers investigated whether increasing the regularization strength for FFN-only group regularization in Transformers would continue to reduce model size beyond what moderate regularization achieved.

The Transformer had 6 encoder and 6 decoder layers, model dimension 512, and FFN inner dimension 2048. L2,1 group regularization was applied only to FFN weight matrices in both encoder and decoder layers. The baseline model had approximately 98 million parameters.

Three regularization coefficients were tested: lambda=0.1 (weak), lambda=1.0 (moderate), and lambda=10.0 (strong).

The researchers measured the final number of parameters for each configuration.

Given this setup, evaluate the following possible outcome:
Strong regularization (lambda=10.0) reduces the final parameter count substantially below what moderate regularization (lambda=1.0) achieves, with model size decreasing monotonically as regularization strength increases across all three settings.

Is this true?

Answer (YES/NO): NO